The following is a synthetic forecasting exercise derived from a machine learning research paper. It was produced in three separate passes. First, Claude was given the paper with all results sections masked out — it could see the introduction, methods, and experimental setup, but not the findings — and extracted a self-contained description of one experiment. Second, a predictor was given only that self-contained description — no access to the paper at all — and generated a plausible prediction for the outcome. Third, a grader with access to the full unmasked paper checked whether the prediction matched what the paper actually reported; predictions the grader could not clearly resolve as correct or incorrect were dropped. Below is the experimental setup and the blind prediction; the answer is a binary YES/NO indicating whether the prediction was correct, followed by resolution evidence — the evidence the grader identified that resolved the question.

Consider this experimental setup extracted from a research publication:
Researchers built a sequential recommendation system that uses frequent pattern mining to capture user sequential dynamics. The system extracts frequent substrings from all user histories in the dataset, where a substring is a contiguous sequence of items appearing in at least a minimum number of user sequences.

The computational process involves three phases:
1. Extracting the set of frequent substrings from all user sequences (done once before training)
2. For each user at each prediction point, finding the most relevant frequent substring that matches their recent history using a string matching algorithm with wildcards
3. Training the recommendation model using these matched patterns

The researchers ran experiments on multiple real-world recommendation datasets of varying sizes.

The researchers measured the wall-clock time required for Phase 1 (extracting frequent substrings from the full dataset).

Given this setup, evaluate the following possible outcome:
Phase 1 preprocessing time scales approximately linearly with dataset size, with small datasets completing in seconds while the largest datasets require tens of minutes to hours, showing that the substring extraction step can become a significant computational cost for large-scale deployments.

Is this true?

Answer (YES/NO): NO